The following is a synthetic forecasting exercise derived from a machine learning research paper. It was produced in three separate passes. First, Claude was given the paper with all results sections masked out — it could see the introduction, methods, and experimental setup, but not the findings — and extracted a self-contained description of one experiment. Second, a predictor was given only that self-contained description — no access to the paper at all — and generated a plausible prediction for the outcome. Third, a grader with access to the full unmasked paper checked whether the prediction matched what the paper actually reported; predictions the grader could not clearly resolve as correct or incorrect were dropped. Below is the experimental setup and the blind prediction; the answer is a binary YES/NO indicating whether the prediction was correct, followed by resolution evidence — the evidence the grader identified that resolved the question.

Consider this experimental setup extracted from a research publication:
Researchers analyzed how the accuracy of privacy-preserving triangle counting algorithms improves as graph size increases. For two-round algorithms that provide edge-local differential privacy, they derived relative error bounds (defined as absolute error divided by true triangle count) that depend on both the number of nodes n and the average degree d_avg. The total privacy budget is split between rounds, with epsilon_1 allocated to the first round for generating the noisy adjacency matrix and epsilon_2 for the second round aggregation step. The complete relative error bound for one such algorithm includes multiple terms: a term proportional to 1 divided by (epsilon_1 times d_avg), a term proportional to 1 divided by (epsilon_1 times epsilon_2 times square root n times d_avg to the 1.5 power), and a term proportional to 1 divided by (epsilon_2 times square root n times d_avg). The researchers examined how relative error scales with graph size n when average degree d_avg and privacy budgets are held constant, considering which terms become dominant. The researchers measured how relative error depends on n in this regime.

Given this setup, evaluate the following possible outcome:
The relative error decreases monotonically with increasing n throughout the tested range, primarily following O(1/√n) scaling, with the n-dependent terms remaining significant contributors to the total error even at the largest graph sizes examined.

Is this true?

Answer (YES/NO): NO